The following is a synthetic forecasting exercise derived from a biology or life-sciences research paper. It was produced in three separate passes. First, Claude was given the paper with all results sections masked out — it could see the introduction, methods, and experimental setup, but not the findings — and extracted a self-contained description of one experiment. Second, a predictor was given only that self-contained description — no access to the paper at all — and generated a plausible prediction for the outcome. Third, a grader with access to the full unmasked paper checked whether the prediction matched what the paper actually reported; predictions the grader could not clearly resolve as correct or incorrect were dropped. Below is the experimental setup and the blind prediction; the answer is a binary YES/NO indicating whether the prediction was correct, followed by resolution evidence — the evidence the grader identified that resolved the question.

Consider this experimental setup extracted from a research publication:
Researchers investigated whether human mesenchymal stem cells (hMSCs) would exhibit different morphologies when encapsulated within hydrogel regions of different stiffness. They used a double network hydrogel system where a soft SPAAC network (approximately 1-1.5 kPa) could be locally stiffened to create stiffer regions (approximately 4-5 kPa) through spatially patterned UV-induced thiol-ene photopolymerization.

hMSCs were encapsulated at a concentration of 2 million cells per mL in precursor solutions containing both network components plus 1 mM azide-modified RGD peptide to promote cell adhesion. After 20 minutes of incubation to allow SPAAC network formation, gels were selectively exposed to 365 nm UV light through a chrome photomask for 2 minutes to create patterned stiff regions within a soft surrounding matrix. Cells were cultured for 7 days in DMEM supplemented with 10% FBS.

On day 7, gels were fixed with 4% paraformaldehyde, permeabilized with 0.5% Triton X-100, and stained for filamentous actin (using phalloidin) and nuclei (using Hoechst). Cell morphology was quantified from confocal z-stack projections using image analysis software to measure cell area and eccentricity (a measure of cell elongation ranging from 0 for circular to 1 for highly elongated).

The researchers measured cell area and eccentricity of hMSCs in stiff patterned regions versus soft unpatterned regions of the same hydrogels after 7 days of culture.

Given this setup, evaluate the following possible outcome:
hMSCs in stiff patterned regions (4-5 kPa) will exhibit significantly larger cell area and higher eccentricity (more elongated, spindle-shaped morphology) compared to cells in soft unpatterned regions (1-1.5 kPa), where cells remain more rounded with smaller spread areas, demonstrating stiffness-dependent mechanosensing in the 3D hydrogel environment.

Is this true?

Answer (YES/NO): NO